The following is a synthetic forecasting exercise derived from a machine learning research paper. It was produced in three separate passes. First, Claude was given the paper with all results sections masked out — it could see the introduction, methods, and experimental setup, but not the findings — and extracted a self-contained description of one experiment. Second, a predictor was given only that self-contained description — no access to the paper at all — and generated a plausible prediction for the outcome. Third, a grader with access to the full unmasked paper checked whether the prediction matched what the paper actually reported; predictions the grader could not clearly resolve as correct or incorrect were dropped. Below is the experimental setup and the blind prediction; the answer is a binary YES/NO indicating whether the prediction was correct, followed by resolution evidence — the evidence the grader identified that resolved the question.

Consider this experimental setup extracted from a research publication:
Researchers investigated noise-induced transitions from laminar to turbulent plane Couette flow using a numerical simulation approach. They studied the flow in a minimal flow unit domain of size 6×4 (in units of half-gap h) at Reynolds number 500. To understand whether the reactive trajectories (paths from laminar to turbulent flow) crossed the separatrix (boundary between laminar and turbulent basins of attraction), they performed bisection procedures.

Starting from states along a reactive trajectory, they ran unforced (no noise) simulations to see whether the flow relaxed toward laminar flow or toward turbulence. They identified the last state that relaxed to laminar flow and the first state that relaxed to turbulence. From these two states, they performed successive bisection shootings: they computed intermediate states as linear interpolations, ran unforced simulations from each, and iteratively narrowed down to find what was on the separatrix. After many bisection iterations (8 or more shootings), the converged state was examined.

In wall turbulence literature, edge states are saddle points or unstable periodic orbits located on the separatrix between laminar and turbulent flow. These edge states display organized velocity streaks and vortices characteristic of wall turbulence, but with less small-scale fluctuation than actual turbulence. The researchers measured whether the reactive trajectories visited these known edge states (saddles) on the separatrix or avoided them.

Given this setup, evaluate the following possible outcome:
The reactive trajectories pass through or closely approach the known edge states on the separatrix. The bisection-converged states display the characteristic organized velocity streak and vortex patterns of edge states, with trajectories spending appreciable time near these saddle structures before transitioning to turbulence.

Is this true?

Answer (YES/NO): NO